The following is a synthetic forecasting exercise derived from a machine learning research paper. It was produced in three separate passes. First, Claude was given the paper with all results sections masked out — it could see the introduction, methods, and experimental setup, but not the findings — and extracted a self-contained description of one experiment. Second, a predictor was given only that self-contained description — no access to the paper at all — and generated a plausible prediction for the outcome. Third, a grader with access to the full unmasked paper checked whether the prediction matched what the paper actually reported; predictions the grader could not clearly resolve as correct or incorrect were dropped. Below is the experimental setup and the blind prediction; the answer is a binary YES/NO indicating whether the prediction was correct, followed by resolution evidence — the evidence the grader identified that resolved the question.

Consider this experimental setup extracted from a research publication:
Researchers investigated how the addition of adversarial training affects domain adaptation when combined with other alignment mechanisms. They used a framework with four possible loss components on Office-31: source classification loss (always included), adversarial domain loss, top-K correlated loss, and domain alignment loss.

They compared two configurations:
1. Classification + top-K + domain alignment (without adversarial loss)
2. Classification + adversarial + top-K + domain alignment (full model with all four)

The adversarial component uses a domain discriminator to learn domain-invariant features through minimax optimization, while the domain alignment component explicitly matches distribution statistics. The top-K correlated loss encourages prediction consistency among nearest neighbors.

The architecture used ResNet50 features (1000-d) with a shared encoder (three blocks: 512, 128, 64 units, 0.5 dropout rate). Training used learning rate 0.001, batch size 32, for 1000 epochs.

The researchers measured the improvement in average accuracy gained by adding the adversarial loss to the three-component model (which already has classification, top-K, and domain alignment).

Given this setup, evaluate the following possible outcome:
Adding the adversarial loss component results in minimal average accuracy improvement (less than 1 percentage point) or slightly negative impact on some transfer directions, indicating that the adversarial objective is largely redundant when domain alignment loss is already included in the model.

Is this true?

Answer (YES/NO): YES